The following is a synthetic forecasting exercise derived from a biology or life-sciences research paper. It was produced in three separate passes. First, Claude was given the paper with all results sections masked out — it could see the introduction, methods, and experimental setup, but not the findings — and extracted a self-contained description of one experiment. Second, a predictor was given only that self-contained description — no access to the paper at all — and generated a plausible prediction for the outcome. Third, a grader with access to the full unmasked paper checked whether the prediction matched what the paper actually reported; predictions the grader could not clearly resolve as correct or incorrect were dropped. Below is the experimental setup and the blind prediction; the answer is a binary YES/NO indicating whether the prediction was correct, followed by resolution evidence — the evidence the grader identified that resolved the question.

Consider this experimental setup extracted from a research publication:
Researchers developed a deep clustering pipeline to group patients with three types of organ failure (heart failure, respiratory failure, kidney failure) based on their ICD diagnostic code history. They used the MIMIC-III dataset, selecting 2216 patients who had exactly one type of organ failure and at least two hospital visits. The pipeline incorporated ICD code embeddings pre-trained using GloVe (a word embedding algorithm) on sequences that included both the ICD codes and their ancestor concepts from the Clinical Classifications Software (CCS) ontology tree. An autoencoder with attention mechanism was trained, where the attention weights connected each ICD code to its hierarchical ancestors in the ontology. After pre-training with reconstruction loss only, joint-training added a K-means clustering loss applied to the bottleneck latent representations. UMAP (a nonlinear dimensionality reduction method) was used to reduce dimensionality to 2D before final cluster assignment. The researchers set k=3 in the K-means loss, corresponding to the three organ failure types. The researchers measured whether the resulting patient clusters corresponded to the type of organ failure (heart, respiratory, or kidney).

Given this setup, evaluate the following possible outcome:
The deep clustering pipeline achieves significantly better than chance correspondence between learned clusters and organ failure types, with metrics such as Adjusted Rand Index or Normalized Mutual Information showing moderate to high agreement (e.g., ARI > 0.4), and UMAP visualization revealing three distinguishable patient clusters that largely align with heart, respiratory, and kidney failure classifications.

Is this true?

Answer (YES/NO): NO